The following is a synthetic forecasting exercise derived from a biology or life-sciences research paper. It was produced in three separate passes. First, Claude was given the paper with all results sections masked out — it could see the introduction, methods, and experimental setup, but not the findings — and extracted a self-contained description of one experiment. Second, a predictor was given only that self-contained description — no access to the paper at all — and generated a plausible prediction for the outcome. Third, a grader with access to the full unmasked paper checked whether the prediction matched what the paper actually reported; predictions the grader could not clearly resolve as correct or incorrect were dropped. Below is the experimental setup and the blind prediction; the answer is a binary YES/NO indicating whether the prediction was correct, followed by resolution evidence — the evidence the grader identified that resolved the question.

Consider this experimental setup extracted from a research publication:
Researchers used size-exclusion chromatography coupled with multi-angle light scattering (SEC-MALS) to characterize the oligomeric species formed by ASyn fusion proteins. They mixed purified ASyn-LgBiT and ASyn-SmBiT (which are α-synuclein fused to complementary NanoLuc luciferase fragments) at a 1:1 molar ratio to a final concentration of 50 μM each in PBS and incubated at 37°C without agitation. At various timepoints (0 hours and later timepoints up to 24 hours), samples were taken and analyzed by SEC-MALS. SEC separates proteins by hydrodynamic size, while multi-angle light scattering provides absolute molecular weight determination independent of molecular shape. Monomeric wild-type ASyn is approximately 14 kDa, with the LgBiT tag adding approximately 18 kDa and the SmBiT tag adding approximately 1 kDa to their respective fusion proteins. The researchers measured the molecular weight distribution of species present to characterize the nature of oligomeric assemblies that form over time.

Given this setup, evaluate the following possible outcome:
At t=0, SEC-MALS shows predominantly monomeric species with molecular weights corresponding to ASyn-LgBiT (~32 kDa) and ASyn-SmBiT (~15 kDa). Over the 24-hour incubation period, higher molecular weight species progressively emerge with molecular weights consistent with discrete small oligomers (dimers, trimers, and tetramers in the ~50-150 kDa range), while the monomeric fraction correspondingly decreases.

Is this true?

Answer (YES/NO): NO